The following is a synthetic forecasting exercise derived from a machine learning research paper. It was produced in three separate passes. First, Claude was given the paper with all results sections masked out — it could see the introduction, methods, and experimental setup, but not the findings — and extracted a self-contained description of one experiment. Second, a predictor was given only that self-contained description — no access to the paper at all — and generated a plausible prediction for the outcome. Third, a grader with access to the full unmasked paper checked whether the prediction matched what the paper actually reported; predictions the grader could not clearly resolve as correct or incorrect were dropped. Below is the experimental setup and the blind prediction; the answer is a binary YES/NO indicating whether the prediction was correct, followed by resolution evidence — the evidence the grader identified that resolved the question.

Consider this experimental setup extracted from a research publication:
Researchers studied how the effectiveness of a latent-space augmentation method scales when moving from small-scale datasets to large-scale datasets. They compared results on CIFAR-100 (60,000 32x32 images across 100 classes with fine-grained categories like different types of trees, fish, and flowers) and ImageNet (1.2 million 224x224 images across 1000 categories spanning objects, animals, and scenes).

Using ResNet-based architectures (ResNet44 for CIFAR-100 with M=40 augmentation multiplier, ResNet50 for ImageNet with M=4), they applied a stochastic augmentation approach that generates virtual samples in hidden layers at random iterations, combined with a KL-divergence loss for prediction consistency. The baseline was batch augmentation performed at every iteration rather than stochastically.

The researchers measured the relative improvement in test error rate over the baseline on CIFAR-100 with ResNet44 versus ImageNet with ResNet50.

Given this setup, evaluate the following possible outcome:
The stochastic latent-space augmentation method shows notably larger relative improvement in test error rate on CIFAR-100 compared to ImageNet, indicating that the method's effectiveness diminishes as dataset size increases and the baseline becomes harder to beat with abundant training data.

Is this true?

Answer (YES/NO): YES